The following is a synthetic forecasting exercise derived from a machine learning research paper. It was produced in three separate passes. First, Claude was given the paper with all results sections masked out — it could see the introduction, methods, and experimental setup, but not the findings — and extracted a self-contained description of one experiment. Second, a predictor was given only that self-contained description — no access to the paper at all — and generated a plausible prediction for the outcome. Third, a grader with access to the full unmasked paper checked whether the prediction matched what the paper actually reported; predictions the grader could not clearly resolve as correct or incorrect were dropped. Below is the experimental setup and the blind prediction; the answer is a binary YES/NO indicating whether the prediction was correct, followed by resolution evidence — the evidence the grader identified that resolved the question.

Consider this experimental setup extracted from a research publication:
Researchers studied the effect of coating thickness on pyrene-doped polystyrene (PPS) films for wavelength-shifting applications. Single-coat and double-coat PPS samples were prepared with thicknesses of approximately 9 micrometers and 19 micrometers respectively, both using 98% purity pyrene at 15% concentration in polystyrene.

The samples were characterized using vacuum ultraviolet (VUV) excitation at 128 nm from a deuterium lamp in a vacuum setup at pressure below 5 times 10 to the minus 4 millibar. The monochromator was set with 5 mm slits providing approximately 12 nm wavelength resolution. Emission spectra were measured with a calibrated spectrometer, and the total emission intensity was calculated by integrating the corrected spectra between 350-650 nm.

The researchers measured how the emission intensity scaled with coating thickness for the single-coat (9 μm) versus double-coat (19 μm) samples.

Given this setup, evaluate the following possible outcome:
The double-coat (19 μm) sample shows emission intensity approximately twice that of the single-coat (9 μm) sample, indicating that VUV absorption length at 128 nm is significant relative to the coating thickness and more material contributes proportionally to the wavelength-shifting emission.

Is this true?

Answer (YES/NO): NO